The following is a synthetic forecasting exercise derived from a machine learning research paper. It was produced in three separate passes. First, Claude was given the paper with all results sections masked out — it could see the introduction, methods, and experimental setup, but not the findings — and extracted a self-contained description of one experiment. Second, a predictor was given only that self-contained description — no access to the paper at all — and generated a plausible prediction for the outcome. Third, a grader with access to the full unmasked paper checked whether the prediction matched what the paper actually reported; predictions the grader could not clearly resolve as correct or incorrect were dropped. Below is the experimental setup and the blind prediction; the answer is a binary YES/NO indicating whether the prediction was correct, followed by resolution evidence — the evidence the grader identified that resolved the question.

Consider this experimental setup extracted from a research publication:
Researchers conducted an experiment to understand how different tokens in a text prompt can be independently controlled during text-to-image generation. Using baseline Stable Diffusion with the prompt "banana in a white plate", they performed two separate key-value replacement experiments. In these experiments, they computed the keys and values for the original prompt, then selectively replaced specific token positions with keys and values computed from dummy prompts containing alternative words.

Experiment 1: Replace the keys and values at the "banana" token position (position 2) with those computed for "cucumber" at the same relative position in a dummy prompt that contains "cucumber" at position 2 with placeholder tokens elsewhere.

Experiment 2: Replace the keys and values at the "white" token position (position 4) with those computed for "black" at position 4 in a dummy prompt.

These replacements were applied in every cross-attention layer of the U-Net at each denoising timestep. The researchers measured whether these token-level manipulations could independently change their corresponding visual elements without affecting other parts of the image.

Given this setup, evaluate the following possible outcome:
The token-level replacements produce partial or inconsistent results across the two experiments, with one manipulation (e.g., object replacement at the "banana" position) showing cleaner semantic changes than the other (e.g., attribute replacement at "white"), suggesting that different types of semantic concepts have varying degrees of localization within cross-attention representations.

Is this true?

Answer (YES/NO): NO